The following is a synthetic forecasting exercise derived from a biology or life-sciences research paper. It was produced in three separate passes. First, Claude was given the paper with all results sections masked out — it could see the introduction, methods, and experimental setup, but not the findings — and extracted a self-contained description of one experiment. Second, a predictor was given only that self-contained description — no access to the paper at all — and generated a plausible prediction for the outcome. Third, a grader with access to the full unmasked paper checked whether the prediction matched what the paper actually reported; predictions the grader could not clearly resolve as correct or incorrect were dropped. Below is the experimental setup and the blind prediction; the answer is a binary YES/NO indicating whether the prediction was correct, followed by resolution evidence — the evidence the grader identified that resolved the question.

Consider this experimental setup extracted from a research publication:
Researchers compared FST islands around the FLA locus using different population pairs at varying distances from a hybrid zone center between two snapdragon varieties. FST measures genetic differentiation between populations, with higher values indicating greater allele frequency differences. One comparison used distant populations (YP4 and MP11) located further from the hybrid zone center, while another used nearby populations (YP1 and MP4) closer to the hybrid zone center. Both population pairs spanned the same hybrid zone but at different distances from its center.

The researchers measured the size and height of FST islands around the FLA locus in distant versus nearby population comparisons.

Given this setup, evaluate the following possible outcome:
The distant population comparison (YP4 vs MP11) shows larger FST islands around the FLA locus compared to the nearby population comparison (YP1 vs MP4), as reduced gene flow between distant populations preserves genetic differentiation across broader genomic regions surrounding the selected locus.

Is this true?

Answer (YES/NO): YES